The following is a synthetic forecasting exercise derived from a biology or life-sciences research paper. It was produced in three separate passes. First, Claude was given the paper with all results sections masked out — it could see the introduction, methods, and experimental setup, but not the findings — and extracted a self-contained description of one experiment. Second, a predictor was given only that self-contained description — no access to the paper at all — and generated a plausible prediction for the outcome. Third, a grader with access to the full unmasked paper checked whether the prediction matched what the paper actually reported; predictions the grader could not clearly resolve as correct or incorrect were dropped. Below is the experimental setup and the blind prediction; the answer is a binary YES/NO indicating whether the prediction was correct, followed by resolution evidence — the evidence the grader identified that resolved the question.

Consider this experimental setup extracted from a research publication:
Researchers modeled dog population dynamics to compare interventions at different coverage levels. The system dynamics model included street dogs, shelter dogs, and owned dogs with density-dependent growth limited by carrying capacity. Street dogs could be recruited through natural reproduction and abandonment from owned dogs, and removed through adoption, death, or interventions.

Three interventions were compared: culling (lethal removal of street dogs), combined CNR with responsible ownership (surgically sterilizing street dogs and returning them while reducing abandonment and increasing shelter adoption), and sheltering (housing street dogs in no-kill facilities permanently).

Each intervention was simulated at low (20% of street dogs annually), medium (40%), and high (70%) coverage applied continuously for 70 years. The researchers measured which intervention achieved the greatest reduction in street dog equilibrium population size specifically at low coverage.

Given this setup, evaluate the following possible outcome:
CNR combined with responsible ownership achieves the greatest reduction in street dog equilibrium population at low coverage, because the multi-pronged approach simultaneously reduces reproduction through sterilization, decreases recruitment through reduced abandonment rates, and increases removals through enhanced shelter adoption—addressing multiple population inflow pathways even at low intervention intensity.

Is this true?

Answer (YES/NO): NO